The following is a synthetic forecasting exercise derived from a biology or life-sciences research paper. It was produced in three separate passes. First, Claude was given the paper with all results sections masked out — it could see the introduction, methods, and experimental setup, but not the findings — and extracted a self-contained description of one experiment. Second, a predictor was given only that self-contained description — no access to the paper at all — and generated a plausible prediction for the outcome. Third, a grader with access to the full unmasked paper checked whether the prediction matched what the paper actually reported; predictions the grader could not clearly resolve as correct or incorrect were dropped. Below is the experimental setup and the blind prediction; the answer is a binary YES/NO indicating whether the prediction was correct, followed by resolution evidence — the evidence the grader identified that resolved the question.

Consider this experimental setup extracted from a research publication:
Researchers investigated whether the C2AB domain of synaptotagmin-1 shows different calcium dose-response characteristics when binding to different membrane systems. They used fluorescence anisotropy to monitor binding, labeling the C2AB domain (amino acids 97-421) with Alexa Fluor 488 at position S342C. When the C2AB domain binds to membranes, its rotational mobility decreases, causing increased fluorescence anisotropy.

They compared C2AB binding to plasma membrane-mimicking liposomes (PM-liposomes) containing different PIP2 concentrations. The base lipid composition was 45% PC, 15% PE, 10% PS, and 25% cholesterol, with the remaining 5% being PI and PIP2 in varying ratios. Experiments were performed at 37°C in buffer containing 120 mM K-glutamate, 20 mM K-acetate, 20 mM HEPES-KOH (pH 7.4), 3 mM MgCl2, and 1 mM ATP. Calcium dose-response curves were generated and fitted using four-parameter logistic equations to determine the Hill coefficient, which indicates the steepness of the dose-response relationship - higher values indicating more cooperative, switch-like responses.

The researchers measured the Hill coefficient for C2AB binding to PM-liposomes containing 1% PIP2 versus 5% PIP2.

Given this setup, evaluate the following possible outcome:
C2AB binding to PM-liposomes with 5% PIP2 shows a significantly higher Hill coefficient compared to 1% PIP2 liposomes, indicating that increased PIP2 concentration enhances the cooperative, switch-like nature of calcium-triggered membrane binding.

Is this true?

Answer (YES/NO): NO